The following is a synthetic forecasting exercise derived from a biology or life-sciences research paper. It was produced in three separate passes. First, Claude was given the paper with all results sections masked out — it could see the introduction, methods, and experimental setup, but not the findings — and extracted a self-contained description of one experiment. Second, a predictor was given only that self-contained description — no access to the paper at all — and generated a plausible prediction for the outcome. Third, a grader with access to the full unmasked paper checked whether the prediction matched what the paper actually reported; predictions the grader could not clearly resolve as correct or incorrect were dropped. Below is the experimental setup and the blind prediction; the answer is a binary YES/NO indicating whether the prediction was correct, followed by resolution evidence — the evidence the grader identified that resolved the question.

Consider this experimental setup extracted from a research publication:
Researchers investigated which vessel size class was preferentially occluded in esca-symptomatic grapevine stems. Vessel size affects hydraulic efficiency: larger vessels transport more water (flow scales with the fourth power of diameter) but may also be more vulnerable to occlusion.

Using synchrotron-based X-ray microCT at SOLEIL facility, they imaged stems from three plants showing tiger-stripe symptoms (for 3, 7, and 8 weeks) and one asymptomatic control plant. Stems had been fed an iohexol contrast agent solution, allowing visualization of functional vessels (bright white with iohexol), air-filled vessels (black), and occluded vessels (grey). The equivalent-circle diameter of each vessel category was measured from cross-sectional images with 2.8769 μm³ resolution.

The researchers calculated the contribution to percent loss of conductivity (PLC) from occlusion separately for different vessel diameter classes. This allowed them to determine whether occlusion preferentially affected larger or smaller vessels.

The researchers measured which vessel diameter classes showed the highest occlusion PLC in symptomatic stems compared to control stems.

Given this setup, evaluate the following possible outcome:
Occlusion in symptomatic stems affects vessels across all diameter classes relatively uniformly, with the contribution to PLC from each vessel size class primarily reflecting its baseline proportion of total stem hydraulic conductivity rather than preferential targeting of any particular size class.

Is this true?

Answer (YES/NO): YES